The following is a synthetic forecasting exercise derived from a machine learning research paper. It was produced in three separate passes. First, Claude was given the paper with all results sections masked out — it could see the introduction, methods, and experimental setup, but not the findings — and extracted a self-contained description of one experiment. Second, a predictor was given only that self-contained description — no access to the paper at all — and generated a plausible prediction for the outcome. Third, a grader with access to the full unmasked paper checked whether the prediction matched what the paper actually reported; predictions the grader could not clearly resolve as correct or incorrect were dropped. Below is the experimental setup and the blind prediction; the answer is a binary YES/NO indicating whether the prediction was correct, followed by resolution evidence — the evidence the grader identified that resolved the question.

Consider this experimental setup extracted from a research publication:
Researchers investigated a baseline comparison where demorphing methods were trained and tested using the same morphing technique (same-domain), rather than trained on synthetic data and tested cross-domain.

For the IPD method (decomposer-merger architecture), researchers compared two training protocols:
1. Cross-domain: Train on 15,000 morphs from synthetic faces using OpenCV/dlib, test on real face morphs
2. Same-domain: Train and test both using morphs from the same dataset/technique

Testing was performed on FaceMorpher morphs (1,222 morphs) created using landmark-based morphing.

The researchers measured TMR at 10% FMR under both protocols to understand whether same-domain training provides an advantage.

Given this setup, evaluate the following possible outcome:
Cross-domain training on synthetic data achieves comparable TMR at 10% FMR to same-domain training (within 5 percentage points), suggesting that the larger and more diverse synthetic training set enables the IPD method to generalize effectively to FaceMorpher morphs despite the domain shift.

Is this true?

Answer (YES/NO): NO